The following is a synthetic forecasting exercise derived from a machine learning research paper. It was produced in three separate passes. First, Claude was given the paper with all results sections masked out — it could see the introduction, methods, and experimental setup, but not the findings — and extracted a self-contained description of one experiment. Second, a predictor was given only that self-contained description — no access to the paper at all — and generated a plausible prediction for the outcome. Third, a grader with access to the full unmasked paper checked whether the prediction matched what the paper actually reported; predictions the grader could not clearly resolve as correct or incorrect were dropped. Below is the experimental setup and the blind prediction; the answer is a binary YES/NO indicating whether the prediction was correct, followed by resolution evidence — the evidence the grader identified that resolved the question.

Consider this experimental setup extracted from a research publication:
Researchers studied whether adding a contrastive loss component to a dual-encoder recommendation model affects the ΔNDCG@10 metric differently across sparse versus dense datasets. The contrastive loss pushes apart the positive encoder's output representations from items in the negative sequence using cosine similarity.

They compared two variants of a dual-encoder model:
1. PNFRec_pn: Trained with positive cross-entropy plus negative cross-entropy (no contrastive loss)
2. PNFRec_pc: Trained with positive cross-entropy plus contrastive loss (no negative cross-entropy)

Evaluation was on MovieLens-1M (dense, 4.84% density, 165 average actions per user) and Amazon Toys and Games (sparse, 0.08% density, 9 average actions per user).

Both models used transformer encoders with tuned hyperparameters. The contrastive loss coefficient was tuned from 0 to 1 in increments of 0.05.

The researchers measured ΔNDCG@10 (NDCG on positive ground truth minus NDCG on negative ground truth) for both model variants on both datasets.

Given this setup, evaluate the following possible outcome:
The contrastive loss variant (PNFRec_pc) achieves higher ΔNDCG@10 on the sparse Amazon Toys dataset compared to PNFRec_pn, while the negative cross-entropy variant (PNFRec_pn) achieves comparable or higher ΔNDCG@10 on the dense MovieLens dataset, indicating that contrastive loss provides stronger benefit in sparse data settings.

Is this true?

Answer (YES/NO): NO